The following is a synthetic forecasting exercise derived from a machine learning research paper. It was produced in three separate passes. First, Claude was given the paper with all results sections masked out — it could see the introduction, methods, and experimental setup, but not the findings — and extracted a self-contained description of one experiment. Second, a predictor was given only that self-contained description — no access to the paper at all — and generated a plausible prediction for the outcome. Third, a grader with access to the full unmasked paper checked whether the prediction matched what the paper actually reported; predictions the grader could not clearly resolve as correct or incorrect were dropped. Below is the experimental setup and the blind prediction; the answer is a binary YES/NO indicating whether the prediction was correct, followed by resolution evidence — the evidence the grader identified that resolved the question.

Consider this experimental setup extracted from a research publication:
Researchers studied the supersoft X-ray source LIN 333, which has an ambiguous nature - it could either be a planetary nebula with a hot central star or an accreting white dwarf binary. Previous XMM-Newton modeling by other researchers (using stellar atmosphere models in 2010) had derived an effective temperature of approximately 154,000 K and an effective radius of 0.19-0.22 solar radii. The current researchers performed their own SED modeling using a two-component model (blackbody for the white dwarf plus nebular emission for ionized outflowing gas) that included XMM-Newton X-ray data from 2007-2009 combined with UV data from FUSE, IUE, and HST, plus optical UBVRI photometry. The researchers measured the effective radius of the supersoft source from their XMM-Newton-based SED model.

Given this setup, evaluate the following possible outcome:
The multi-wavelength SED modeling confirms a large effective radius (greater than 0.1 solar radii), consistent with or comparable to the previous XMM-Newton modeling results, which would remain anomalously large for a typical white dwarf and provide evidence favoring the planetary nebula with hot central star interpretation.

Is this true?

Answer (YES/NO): NO